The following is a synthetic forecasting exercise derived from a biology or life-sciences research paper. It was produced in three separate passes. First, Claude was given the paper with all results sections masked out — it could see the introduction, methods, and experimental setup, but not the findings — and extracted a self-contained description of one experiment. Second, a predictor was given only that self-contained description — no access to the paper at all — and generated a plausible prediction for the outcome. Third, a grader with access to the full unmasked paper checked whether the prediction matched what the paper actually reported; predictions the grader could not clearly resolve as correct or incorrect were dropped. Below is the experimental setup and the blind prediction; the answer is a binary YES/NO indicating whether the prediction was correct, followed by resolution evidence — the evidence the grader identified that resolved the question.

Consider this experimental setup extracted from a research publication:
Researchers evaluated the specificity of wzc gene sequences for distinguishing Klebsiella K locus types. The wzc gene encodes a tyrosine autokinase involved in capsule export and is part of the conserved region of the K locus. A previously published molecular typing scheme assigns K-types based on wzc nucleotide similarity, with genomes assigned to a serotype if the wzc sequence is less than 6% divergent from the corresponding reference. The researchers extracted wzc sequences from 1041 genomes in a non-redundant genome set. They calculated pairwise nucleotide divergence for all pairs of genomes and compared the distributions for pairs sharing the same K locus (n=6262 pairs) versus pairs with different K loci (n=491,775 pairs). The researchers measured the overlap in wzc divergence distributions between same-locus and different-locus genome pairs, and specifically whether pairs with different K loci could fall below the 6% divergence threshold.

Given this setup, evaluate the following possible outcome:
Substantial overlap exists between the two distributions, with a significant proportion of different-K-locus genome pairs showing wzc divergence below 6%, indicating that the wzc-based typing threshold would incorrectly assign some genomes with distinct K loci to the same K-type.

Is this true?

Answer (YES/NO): NO